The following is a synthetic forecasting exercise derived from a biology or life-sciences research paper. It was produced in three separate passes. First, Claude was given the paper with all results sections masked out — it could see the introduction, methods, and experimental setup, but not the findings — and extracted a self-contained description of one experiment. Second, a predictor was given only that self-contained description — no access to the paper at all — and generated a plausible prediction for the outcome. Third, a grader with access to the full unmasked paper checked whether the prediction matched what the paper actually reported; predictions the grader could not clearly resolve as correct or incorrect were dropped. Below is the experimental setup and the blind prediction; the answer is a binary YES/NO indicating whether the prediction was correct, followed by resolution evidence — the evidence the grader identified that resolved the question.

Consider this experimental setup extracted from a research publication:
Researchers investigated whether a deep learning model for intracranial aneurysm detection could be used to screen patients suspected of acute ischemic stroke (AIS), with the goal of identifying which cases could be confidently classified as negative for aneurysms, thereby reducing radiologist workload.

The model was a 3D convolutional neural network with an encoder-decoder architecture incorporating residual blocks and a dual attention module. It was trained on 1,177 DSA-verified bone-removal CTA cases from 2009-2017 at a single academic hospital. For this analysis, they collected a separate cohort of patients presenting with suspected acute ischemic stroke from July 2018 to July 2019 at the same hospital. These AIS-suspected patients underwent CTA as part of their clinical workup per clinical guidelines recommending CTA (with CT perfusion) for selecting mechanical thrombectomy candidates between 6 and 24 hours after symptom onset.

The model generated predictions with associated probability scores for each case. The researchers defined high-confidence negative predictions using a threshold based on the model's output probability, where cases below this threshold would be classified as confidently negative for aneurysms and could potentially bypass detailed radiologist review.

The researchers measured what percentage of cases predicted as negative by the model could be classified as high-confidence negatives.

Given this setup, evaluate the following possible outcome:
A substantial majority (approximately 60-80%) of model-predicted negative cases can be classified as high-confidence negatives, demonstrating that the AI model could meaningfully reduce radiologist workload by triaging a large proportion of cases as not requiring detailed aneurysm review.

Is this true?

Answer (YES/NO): NO